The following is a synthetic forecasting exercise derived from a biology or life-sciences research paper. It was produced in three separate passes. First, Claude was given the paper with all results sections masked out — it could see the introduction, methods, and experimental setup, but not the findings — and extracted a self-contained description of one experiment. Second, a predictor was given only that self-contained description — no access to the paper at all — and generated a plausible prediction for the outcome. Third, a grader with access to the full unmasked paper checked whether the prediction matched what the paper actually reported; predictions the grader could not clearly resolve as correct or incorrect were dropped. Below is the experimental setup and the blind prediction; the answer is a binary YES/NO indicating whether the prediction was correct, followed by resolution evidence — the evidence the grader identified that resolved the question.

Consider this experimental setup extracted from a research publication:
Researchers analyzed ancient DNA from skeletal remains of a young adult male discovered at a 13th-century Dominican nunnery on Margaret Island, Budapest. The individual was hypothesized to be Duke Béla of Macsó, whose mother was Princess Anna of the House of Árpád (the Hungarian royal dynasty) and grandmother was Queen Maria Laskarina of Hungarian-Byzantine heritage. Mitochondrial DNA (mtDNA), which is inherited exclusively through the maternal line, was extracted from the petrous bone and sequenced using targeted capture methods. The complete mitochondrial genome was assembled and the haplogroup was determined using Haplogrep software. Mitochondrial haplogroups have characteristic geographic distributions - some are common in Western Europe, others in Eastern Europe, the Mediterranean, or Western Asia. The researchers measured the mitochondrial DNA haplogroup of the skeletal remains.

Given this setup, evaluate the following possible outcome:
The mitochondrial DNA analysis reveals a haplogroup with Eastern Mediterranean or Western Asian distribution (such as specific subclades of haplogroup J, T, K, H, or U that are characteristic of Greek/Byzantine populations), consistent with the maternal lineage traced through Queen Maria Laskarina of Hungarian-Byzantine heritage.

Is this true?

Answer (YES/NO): YES